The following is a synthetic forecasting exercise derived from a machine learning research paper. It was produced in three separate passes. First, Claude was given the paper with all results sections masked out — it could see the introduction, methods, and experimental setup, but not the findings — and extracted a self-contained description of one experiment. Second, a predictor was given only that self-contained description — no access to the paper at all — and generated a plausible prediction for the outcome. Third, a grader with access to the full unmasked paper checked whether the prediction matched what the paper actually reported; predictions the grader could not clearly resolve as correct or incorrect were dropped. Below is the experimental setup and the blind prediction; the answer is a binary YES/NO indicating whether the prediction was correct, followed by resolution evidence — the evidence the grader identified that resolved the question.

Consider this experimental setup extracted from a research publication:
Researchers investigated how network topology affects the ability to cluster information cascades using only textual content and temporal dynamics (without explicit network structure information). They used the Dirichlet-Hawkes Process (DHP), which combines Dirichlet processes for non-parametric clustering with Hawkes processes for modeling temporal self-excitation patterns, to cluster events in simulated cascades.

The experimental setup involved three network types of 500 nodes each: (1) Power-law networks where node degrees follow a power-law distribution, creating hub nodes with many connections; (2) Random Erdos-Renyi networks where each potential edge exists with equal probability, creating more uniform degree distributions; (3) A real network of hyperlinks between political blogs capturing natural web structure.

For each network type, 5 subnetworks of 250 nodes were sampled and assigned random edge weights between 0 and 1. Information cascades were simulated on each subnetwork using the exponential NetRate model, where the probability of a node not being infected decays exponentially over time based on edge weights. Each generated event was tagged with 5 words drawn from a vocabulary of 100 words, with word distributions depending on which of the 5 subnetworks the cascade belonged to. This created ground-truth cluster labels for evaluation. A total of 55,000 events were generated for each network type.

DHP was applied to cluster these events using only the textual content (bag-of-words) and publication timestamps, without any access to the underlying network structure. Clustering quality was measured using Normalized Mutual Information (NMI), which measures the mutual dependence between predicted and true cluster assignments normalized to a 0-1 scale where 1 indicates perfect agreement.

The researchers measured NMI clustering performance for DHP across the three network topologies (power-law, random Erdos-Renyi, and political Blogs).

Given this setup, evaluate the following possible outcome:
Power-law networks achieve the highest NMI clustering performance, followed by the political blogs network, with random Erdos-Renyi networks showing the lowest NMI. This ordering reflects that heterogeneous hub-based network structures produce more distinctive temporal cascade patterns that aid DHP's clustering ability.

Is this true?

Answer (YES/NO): NO